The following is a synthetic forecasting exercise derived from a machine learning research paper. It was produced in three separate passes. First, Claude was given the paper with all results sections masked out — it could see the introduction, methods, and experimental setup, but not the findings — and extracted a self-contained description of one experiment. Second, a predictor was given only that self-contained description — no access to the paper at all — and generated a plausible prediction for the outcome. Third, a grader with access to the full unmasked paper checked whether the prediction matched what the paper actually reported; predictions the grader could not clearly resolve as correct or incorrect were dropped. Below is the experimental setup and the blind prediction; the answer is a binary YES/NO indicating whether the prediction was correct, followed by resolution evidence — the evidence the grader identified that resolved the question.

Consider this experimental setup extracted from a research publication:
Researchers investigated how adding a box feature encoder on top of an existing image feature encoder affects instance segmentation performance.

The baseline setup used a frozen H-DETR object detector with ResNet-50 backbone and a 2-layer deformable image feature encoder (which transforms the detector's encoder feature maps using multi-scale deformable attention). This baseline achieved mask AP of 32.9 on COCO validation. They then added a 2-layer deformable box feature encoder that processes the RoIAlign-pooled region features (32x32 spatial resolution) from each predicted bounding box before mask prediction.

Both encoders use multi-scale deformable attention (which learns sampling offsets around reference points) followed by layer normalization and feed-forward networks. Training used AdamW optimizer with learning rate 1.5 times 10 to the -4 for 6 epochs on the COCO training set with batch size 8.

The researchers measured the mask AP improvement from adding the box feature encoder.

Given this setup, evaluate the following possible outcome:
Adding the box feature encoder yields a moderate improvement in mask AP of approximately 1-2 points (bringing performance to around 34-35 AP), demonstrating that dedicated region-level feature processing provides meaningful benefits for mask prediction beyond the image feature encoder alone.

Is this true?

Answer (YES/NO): NO